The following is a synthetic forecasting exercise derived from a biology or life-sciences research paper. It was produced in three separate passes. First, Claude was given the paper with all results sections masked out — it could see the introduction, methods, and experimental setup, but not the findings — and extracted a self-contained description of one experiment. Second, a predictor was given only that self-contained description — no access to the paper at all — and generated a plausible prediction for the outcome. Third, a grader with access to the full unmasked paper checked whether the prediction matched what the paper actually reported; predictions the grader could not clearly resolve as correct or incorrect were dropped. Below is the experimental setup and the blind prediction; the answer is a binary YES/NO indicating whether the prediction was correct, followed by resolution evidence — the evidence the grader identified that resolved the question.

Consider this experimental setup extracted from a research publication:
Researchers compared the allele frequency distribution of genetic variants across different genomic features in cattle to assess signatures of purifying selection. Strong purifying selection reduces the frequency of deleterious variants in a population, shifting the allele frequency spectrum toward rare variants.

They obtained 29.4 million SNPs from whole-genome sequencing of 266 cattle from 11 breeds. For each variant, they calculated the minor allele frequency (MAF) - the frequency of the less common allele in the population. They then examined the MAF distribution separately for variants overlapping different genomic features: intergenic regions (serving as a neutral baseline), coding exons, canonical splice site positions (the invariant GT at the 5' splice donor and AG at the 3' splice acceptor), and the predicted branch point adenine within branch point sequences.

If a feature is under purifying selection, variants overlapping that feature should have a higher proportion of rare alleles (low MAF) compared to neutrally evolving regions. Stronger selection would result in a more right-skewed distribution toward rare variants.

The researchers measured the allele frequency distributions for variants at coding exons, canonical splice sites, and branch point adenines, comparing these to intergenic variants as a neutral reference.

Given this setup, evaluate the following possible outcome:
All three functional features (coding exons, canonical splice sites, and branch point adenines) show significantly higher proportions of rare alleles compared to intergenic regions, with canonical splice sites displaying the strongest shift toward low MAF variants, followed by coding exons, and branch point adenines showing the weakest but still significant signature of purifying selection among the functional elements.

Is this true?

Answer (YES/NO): NO